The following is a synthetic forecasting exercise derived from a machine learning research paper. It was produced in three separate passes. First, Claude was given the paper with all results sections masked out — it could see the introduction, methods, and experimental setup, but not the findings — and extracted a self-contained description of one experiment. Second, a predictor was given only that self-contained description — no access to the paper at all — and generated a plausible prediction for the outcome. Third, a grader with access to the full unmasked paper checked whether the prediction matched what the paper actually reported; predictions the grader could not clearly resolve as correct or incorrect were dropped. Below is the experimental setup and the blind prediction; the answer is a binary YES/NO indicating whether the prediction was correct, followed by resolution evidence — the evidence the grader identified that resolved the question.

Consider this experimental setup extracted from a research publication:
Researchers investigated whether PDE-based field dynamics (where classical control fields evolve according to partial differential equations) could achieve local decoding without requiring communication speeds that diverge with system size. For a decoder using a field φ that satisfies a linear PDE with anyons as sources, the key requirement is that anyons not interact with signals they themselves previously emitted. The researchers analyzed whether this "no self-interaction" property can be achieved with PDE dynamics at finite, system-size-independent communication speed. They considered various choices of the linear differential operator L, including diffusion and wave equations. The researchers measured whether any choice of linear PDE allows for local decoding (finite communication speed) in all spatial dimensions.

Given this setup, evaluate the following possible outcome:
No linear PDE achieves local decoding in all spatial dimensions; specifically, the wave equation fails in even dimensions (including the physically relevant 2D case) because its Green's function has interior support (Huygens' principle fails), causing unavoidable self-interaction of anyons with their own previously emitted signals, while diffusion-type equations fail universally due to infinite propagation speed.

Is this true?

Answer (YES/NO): NO